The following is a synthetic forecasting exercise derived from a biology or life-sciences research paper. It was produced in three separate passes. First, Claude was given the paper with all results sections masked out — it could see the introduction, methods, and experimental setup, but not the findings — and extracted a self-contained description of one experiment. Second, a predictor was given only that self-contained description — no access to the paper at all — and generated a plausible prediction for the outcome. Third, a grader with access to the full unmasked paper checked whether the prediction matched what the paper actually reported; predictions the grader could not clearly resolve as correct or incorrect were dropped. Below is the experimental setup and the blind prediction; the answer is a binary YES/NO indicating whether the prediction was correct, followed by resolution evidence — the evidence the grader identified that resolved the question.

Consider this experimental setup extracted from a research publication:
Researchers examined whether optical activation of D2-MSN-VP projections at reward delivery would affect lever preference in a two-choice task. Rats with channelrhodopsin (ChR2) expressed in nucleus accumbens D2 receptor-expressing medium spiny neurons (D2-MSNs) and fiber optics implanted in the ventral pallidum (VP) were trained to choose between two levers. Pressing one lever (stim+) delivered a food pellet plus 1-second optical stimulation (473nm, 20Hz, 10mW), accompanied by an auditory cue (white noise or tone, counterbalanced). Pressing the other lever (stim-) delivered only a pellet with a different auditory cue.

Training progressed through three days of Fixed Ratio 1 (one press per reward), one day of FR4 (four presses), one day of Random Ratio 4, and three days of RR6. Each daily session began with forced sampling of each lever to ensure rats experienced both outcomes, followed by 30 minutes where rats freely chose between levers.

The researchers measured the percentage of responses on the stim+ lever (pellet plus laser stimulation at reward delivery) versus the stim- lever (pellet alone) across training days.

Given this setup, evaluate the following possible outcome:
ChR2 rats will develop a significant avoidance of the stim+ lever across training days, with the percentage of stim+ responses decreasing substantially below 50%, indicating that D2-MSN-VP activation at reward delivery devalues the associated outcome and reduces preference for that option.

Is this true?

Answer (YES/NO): YES